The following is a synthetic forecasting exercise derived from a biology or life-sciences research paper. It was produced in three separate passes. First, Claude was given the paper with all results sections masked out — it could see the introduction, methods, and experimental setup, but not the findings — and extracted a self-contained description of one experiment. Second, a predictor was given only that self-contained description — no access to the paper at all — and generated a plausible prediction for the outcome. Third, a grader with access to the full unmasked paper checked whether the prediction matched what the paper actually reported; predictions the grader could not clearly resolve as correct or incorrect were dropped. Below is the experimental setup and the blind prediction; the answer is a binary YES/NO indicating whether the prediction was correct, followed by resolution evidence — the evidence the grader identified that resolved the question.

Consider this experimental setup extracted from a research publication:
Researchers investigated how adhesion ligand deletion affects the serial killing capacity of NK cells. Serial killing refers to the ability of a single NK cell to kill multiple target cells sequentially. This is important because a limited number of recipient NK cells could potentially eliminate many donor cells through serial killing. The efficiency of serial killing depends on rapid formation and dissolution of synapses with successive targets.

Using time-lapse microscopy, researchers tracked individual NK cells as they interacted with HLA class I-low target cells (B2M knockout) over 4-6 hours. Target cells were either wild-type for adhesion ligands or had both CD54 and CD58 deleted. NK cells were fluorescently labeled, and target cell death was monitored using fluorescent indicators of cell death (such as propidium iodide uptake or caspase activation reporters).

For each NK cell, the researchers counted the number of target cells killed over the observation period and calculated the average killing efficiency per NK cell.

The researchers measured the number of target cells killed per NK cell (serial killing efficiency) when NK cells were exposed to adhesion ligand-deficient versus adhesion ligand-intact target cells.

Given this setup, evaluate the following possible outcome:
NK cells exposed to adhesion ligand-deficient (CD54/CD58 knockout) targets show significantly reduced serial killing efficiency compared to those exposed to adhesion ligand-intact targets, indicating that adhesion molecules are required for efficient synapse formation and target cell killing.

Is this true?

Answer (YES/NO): YES